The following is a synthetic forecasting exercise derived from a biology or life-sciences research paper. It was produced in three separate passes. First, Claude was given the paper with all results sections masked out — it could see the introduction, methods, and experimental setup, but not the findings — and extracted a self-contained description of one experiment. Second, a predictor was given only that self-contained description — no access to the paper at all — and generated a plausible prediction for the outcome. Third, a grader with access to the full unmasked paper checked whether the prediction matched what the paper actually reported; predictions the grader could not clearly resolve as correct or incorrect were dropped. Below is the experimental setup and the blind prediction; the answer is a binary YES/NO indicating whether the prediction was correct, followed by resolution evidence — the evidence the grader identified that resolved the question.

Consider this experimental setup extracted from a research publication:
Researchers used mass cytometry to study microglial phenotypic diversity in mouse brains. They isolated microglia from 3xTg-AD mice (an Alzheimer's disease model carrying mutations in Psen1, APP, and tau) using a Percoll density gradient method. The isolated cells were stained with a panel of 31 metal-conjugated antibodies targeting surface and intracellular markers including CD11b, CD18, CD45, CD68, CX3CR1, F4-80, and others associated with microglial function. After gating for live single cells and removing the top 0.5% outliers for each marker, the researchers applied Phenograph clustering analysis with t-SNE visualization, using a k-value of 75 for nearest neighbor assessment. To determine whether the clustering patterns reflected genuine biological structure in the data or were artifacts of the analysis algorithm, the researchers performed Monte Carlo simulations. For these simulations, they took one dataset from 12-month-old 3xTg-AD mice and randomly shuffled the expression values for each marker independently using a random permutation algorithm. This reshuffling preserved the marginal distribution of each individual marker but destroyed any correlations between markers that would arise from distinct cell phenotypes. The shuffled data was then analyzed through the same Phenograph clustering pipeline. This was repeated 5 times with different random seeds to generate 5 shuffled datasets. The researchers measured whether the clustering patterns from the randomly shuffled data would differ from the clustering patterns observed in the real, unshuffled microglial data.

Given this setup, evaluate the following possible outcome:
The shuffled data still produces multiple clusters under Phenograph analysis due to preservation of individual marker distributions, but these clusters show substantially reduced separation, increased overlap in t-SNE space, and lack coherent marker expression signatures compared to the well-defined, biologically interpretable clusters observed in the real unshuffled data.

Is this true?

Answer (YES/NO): NO